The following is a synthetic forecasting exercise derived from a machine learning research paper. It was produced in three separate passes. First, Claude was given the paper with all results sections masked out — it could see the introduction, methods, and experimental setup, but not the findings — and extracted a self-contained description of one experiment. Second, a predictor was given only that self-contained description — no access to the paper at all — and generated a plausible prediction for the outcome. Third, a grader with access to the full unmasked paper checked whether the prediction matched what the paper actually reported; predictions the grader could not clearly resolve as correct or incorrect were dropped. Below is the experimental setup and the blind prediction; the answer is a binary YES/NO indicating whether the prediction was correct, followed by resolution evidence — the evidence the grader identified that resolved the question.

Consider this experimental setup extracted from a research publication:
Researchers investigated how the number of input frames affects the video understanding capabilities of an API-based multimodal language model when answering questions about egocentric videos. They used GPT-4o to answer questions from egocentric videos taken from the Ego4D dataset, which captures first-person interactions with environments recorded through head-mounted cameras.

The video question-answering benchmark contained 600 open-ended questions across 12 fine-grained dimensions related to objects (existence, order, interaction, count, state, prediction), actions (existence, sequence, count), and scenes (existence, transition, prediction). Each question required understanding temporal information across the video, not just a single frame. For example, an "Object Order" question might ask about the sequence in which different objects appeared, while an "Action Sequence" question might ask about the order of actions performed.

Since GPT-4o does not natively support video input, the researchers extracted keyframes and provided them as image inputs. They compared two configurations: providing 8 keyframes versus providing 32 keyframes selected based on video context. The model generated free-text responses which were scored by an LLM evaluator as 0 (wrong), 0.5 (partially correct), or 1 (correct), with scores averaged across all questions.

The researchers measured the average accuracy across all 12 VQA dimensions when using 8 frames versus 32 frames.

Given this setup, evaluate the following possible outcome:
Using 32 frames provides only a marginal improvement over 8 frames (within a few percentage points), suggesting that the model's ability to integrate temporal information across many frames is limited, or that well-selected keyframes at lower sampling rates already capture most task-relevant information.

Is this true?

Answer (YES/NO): NO